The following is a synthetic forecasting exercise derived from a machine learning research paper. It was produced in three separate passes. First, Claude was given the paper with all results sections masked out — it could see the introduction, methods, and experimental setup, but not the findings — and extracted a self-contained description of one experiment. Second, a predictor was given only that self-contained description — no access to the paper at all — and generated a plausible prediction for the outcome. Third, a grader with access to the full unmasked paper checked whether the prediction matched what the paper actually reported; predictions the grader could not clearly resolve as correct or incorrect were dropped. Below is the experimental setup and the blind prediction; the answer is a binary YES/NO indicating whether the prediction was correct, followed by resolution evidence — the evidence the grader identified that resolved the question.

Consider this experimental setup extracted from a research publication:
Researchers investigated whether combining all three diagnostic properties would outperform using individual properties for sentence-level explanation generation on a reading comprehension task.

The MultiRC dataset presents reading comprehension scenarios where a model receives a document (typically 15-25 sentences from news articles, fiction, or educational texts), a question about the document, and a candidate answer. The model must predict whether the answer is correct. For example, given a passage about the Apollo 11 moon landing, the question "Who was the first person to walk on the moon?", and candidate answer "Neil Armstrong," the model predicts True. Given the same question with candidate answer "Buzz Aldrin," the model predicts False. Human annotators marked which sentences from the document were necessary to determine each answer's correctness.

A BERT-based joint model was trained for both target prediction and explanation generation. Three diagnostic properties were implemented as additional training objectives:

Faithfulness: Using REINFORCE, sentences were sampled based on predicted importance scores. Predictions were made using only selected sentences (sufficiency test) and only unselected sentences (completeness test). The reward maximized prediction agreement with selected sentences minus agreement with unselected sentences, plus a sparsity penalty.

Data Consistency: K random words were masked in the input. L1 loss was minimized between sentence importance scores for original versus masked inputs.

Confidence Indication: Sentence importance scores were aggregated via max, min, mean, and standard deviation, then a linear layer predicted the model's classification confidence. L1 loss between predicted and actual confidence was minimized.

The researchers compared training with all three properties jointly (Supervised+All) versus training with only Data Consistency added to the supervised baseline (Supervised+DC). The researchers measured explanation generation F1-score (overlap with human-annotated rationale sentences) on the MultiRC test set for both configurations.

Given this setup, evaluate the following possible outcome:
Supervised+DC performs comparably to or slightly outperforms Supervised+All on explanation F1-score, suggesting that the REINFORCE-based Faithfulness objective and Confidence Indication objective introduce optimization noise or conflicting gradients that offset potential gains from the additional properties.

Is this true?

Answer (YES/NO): NO